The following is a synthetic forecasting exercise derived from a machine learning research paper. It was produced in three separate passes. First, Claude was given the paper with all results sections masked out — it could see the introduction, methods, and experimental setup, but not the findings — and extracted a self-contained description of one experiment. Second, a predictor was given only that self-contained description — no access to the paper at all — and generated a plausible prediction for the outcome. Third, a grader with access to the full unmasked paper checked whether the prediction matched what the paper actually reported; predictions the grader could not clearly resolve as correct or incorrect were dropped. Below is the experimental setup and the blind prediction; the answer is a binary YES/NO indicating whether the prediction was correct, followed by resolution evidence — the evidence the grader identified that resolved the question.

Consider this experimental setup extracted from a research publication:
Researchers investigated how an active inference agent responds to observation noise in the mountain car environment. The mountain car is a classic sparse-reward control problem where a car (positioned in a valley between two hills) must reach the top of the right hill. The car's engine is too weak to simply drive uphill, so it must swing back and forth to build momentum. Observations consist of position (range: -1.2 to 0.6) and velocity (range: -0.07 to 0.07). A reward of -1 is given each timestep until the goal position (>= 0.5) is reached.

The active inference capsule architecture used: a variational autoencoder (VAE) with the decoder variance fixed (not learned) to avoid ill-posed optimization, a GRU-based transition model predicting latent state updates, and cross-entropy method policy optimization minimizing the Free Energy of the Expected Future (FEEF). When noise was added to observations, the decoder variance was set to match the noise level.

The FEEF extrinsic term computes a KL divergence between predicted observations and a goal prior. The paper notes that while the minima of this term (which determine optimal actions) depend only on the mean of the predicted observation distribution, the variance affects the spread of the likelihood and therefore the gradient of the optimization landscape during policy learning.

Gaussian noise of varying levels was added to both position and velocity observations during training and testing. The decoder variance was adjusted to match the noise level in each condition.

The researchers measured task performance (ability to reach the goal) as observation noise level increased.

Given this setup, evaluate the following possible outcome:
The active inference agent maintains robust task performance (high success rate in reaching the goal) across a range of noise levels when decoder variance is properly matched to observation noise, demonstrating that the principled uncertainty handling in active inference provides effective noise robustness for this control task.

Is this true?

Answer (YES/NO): YES